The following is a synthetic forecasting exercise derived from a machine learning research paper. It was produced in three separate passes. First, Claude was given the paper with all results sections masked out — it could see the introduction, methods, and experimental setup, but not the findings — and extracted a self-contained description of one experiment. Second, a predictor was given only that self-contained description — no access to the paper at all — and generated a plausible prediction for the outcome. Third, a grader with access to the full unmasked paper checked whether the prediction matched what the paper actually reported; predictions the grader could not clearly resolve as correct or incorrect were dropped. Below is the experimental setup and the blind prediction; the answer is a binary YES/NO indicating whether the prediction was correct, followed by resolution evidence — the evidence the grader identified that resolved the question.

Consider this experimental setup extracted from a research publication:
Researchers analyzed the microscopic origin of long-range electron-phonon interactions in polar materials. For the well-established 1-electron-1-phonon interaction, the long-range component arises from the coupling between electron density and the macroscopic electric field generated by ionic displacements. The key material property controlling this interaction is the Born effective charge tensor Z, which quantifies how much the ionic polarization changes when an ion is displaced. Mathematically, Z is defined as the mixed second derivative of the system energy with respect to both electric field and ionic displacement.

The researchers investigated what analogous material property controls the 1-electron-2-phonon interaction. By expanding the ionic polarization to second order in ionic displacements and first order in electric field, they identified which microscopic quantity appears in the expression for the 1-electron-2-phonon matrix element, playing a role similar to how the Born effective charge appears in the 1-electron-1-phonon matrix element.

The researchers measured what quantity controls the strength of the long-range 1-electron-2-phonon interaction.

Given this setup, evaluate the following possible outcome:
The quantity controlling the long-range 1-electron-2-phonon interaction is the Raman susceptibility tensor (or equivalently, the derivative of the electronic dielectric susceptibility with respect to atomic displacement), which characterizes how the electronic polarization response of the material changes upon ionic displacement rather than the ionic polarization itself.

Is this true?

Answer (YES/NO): NO